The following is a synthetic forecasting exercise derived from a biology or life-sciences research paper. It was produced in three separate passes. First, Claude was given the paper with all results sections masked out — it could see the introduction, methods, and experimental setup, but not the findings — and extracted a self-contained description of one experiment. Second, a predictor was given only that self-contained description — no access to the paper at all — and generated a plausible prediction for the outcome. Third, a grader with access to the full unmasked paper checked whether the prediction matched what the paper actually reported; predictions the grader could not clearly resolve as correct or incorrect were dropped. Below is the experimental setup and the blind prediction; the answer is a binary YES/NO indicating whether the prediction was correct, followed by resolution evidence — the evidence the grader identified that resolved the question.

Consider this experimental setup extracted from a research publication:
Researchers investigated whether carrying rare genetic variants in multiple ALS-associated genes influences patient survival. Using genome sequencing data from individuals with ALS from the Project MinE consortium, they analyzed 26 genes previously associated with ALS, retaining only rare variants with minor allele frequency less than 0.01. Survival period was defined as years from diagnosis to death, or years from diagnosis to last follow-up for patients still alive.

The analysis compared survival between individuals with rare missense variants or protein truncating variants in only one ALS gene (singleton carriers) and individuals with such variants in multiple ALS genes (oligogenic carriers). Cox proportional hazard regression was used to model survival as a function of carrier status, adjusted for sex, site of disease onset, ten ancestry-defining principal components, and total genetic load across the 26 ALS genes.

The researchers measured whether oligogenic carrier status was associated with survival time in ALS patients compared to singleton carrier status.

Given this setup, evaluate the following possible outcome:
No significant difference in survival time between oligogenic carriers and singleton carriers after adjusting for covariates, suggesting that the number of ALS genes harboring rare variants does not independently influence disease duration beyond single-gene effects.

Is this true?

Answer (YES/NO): YES